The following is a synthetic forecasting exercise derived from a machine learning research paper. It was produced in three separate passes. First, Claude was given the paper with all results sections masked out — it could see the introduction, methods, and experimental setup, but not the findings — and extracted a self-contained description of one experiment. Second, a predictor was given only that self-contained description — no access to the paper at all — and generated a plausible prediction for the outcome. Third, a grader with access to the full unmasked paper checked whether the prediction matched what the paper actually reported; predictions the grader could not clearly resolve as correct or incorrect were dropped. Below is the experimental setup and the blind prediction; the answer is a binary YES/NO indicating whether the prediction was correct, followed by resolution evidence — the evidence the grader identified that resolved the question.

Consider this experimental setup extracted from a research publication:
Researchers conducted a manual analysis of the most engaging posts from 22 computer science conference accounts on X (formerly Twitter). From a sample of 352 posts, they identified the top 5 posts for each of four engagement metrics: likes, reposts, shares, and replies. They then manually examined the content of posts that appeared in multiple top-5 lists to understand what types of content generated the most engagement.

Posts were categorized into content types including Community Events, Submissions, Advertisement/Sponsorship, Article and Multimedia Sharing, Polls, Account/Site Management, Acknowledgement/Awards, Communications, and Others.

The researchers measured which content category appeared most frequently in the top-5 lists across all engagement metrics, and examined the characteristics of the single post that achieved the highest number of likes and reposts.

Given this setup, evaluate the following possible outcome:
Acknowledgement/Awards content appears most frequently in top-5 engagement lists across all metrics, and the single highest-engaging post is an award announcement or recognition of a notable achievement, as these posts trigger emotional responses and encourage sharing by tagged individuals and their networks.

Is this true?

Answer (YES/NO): YES